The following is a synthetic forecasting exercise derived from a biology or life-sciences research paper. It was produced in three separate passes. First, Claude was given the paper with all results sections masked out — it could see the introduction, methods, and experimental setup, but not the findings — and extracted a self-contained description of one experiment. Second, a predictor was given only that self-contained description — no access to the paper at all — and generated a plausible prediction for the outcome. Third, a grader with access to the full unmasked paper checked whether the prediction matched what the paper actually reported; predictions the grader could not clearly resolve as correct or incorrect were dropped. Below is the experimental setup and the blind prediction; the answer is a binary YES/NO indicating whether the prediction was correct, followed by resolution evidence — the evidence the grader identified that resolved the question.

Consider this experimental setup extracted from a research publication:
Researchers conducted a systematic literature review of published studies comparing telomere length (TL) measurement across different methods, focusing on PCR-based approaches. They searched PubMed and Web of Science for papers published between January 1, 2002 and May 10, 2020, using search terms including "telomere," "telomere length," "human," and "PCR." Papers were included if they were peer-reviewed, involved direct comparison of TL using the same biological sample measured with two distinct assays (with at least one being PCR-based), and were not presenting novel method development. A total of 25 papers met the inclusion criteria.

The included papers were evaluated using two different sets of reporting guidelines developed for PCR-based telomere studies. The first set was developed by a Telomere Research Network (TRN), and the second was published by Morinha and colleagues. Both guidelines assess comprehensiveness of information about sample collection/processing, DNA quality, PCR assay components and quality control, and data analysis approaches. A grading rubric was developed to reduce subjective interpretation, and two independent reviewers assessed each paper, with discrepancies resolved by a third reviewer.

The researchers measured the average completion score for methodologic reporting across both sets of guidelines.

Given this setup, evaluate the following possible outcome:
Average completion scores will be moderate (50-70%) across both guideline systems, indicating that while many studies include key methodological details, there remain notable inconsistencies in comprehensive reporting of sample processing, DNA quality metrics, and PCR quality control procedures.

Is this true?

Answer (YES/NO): YES